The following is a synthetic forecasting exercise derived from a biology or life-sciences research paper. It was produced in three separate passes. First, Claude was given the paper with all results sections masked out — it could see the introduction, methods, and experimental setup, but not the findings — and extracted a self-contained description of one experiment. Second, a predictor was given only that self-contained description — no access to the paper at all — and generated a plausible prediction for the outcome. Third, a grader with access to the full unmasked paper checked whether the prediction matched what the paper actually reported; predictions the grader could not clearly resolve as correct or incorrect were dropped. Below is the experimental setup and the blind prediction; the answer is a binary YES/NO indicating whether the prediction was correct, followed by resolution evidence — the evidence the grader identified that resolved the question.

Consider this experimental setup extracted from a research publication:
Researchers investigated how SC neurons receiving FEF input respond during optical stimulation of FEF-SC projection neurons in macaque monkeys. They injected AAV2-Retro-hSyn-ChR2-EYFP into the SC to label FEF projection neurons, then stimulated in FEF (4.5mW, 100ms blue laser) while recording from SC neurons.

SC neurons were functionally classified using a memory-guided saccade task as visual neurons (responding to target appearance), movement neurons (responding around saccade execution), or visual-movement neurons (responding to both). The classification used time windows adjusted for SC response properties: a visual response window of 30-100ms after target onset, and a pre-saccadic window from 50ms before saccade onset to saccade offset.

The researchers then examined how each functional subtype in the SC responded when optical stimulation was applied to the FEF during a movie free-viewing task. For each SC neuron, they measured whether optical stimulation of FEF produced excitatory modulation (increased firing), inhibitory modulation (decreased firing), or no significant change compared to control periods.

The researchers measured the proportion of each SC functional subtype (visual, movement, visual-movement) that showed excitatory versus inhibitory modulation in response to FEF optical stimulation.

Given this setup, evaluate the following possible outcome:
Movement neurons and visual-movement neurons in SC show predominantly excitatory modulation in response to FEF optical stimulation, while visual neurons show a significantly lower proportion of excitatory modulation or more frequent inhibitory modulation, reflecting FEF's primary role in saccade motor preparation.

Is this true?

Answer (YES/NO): YES